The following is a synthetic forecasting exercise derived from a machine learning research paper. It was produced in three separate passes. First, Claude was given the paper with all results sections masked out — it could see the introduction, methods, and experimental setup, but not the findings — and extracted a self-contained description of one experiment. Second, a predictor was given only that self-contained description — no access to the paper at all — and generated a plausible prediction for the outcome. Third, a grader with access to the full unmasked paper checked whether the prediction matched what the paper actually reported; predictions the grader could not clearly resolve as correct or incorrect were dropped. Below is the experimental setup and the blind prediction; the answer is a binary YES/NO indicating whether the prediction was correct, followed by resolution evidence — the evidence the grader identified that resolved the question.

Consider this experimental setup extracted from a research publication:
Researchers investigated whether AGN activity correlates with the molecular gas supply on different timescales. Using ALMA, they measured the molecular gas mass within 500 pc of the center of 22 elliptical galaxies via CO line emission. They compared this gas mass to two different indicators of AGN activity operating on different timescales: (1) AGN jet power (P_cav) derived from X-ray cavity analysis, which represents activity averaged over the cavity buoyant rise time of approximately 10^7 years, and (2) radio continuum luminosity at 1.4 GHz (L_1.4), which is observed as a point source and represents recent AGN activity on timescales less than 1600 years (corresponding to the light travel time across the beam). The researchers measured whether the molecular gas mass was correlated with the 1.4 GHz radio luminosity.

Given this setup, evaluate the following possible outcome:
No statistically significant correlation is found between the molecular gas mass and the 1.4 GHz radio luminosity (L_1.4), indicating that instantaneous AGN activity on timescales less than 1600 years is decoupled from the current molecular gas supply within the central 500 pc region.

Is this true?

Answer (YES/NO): NO